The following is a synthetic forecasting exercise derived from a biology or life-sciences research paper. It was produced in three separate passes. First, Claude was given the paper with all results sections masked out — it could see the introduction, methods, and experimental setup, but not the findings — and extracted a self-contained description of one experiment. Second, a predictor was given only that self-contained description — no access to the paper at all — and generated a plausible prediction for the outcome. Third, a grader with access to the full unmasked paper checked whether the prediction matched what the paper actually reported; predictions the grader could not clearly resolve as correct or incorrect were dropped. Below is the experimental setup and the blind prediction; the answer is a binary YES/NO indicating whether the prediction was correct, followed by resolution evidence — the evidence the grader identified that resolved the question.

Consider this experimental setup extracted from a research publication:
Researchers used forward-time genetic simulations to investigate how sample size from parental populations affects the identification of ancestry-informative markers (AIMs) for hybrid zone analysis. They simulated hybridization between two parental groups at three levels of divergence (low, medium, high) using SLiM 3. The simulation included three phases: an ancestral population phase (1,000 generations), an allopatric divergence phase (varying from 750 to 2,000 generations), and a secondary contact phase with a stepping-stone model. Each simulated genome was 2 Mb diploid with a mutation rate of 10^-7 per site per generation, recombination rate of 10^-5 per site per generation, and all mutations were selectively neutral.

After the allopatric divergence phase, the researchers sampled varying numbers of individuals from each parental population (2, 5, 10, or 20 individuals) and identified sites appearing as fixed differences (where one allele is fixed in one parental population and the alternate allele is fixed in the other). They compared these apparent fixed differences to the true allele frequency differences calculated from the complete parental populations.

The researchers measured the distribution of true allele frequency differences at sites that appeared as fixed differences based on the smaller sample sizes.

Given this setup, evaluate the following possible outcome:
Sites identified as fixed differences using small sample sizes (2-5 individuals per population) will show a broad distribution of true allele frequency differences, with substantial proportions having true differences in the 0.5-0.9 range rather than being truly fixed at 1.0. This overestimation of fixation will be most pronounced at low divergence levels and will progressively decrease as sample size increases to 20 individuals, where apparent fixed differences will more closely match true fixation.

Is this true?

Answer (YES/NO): NO